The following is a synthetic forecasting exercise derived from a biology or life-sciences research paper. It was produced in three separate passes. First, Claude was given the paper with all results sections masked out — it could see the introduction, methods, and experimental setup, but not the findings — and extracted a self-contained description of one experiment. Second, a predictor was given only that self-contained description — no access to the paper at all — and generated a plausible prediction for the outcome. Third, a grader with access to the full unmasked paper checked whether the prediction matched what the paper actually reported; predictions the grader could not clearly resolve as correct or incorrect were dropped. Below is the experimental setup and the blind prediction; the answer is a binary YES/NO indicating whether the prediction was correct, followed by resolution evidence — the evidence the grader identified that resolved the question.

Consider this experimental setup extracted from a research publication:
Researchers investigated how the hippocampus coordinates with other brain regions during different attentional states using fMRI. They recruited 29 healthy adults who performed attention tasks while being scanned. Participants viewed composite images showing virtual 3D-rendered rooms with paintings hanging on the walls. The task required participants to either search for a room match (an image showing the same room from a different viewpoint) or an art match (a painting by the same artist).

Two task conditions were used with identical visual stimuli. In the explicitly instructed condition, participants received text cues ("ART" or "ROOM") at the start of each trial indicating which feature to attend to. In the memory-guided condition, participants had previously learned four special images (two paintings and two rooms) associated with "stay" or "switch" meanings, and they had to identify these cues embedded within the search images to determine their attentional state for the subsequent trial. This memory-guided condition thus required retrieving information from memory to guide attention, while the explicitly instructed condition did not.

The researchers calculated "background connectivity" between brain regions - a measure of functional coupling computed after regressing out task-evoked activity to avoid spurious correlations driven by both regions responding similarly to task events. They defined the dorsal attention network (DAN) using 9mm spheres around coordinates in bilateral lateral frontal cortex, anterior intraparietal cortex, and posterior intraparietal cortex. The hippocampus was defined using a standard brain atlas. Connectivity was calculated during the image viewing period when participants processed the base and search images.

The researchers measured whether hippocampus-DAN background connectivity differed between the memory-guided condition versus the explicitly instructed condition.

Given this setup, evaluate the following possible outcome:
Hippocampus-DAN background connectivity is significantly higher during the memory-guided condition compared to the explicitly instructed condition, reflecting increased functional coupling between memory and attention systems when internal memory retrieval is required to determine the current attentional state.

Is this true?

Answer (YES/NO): YES